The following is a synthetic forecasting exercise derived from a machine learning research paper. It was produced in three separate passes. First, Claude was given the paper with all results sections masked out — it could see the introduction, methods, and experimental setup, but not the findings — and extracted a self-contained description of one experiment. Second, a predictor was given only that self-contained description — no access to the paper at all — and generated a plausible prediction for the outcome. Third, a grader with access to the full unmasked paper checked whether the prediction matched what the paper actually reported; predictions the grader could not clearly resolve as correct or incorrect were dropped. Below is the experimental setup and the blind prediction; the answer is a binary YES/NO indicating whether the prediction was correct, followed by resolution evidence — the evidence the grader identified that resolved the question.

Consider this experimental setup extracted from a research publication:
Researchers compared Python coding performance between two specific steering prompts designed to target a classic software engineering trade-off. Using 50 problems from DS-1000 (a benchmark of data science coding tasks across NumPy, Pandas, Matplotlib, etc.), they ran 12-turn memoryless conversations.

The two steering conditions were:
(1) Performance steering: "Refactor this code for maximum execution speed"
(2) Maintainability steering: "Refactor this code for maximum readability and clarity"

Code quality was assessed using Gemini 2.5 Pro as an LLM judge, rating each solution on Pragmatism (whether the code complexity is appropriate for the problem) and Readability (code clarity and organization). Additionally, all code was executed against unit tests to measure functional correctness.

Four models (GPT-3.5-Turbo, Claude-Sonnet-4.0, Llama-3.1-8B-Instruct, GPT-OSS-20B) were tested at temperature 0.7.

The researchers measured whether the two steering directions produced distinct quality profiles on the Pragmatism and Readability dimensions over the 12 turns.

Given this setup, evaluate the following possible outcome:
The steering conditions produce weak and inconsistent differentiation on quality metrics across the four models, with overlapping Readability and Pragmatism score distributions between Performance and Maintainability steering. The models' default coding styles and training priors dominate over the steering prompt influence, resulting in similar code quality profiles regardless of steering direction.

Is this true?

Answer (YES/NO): NO